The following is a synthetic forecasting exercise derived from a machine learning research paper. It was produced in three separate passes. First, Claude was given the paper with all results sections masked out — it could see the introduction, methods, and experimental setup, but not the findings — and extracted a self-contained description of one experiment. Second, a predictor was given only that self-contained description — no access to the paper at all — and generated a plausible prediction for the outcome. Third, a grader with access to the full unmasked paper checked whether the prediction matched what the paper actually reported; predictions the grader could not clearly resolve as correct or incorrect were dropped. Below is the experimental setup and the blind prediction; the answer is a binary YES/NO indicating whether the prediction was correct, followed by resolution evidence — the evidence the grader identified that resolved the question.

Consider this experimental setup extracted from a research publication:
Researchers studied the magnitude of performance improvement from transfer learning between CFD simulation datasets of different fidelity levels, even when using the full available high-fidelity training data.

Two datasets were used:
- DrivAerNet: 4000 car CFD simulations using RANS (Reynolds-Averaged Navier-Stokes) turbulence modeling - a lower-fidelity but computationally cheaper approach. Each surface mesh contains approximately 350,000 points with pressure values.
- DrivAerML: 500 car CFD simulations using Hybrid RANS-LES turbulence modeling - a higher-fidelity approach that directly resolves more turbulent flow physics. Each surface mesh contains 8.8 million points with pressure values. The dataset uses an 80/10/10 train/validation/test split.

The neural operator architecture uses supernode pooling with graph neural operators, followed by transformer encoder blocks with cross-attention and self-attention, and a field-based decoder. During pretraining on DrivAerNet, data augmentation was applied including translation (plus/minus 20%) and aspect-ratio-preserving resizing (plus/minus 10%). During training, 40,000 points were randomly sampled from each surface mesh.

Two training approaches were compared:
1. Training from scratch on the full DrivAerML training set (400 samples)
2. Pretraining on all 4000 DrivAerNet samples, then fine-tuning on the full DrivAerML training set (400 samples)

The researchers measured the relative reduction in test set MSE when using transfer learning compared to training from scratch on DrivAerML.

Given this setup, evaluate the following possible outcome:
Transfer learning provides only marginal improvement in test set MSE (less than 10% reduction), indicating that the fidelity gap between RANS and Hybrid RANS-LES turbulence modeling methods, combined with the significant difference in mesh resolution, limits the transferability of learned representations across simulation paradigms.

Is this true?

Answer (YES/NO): NO